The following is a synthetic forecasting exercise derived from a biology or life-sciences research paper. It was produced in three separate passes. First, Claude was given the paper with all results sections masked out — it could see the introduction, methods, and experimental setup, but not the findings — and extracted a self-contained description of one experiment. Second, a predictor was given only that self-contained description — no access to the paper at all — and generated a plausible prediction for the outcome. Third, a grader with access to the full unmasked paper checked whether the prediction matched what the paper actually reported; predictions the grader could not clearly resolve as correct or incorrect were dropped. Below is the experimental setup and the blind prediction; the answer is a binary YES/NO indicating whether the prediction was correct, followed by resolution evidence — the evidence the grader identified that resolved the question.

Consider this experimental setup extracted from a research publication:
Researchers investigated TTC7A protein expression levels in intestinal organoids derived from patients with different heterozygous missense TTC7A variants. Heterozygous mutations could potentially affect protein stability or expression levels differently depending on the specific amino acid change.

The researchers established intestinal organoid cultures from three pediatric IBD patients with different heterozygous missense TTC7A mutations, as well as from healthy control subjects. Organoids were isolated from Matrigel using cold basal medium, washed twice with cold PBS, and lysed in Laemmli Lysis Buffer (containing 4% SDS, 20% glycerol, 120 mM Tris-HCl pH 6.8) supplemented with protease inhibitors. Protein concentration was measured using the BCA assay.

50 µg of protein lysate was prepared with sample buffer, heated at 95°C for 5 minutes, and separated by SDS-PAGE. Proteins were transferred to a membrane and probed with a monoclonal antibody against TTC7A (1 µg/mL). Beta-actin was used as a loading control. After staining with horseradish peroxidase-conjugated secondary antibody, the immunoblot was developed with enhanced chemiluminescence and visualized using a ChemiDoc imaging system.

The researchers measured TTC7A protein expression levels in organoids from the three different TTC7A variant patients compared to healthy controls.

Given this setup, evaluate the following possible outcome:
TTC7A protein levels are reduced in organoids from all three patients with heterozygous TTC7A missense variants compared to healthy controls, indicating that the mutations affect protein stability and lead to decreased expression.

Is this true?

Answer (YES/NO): NO